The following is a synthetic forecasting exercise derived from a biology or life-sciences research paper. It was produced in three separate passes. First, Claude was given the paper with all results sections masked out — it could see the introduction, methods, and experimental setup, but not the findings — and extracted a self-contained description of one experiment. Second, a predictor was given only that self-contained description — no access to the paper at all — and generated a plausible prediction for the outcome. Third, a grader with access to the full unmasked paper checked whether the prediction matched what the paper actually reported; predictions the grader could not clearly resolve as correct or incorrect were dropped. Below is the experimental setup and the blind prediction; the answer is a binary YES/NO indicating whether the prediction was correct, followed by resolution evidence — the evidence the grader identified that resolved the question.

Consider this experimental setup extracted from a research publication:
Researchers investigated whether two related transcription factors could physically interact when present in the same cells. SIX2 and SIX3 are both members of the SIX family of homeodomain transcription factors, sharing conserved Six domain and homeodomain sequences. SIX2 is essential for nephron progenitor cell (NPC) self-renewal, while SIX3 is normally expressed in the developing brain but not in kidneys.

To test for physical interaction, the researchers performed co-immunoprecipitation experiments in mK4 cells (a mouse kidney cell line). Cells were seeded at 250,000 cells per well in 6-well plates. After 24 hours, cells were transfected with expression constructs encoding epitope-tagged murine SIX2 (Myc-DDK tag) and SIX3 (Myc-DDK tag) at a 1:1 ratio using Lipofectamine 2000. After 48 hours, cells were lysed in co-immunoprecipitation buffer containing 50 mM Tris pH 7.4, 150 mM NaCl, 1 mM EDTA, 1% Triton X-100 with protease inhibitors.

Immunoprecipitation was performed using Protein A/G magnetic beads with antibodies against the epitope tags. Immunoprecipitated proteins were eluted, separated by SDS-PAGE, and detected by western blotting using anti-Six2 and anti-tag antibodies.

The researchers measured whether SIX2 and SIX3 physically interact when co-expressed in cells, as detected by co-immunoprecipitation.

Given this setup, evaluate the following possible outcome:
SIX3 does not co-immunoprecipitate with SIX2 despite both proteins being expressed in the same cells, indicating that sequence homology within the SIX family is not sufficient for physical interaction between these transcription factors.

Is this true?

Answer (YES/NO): NO